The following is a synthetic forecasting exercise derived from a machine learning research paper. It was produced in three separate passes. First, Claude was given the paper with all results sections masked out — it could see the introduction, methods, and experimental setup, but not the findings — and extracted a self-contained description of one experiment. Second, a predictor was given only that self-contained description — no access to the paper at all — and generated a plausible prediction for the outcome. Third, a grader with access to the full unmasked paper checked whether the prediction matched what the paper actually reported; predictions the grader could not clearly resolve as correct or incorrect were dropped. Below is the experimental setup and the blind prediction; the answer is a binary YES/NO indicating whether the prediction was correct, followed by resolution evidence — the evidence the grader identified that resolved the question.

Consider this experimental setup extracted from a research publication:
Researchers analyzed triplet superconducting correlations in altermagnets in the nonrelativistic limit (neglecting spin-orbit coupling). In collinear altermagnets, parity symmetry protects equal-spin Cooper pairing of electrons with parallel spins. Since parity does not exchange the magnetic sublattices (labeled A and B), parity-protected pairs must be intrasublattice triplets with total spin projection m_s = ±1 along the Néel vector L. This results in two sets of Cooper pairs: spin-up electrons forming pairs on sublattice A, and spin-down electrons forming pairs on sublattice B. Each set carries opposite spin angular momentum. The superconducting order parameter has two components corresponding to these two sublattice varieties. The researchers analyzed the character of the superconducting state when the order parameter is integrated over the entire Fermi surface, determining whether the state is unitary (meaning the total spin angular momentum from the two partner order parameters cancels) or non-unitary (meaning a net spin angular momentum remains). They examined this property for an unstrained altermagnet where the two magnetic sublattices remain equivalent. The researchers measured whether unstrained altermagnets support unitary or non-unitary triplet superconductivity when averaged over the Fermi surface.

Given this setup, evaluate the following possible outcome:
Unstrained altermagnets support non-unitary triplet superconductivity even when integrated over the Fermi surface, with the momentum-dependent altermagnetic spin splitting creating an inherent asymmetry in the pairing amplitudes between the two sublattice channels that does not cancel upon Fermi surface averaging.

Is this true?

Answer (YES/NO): NO